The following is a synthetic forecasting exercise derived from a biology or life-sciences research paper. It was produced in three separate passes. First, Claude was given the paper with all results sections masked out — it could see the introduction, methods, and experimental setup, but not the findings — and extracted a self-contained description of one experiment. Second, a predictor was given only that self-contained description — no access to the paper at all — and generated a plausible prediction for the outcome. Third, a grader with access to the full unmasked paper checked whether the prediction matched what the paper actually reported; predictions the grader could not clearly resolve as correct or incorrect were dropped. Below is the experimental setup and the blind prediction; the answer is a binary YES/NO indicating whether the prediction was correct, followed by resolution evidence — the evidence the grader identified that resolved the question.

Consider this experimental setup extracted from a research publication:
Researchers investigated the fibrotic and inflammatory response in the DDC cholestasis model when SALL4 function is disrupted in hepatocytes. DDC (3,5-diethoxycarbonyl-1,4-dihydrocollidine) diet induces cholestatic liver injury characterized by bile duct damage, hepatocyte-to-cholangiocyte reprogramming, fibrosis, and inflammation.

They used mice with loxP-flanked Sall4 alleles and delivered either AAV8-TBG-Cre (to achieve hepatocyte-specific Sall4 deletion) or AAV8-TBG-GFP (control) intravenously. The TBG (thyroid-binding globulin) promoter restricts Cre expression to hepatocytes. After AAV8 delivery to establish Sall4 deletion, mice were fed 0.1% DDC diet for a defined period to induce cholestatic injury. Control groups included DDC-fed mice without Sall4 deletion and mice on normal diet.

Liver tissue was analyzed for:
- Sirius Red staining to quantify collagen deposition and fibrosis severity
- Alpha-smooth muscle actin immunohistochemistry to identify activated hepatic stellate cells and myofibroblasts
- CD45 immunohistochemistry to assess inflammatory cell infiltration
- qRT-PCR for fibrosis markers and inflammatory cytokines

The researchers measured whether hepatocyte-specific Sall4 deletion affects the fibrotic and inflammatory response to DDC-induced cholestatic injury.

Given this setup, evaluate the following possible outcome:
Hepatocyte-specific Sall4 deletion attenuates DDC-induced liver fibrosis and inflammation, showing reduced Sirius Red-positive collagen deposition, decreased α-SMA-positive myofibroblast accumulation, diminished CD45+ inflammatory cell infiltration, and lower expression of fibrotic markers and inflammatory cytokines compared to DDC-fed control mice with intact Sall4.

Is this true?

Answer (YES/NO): NO